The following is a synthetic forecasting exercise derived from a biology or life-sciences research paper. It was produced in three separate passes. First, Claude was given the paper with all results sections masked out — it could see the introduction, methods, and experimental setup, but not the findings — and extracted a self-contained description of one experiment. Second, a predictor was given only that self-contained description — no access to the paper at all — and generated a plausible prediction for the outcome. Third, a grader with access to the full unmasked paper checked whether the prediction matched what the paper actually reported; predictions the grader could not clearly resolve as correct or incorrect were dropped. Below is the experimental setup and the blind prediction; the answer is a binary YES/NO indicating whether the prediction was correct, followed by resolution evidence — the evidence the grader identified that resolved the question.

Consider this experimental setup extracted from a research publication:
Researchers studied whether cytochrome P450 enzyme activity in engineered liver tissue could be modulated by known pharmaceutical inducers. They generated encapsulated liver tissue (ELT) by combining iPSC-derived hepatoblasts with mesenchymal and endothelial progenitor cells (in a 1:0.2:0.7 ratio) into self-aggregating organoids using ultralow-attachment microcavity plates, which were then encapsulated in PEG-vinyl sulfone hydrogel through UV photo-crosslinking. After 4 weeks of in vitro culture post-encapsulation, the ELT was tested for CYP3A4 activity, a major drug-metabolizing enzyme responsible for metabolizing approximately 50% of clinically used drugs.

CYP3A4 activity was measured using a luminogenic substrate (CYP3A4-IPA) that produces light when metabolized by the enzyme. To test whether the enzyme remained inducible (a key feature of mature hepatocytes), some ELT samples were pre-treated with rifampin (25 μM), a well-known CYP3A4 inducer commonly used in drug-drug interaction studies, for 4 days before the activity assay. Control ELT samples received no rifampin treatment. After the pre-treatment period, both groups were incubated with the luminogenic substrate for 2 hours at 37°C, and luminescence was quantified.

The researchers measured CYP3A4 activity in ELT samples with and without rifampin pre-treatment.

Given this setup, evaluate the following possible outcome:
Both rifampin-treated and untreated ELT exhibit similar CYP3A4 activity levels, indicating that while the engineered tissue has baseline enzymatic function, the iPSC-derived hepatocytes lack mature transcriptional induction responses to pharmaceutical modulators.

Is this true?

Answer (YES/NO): NO